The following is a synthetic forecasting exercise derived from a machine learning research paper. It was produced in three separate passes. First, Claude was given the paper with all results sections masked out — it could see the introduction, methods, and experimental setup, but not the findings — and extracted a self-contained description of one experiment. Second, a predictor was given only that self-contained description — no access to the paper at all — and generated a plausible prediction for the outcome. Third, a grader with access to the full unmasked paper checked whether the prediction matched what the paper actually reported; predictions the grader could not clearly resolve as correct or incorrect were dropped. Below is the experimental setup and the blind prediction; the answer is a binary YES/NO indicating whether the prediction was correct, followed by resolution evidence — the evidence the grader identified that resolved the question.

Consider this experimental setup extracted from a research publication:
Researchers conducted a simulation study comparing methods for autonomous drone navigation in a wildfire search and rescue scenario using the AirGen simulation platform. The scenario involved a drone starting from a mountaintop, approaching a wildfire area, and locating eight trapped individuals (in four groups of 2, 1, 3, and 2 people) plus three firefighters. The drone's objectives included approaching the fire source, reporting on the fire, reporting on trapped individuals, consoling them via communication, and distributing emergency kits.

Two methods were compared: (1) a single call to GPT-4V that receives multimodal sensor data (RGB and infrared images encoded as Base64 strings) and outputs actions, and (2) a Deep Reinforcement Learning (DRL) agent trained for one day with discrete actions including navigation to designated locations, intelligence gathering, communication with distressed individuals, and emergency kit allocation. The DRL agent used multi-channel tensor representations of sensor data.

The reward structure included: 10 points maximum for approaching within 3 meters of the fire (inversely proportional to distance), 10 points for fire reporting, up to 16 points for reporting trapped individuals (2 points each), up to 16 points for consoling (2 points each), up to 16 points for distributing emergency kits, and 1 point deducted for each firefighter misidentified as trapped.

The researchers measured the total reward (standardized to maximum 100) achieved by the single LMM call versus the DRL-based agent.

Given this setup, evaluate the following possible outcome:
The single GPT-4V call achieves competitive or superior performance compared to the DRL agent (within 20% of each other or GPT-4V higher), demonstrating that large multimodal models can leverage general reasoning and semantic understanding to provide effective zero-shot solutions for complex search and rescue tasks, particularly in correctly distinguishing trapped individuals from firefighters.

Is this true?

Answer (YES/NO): NO